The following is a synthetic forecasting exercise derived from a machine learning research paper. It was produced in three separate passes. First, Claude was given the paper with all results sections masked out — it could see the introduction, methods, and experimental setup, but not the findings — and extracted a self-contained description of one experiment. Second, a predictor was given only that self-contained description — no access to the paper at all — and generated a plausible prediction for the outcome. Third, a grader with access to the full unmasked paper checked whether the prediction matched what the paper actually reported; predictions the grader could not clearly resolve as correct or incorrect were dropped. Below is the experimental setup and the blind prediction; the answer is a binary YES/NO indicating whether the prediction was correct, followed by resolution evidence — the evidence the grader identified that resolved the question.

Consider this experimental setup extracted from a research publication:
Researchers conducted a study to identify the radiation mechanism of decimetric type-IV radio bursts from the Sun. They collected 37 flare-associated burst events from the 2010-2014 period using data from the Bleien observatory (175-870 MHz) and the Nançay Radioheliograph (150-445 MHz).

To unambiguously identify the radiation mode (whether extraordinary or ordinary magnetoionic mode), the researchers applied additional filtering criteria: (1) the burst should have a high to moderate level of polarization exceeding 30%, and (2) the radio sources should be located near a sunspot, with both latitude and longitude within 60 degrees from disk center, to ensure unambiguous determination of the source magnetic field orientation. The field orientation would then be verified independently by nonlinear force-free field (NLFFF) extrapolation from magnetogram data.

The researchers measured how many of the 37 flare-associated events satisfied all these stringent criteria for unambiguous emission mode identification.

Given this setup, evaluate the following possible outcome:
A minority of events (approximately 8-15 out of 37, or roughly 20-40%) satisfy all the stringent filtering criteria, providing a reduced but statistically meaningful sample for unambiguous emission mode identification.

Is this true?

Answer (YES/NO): NO